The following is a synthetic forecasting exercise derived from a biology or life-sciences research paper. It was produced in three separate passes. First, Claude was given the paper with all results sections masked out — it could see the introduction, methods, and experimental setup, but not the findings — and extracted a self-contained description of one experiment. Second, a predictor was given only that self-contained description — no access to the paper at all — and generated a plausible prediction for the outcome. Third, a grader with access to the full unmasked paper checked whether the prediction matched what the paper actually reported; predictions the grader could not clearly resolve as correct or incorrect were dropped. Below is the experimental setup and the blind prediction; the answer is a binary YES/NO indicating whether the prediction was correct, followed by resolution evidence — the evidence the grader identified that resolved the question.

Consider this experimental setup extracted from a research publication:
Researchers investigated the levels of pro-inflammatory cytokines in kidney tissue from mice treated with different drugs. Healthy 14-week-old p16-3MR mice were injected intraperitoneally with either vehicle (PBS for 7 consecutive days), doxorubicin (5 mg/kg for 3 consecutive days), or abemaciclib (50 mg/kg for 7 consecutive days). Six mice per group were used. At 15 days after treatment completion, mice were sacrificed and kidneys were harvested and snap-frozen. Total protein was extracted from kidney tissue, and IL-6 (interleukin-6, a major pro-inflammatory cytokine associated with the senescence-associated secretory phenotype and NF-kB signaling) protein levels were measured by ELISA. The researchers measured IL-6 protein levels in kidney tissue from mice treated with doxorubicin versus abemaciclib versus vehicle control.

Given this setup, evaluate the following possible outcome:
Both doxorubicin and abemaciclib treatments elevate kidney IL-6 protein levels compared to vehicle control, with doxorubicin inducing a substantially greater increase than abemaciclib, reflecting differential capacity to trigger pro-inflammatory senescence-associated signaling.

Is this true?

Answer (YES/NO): NO